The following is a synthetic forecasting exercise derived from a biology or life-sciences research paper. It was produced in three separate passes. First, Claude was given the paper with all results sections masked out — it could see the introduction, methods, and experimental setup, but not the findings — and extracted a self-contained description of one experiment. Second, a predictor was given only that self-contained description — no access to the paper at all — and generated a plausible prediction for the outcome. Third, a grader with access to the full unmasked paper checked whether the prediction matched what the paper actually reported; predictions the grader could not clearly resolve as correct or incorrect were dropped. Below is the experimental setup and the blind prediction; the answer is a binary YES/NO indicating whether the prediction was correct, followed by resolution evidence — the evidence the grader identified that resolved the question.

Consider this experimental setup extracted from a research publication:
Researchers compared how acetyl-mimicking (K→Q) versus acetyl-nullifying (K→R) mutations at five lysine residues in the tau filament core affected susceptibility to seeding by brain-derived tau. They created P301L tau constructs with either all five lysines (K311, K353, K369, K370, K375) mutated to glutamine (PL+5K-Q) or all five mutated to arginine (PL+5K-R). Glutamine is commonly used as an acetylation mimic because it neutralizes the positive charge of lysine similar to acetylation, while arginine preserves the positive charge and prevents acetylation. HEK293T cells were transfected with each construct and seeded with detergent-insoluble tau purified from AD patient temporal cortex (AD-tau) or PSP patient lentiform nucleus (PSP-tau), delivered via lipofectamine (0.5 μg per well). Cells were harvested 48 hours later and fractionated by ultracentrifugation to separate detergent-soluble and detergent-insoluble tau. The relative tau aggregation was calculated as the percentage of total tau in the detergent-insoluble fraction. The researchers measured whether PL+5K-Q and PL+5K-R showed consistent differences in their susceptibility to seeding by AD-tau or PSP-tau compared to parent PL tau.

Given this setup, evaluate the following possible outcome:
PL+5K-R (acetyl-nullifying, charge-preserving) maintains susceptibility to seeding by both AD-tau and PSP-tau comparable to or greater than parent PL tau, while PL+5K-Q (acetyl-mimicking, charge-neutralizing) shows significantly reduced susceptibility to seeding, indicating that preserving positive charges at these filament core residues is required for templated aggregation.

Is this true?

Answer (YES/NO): NO